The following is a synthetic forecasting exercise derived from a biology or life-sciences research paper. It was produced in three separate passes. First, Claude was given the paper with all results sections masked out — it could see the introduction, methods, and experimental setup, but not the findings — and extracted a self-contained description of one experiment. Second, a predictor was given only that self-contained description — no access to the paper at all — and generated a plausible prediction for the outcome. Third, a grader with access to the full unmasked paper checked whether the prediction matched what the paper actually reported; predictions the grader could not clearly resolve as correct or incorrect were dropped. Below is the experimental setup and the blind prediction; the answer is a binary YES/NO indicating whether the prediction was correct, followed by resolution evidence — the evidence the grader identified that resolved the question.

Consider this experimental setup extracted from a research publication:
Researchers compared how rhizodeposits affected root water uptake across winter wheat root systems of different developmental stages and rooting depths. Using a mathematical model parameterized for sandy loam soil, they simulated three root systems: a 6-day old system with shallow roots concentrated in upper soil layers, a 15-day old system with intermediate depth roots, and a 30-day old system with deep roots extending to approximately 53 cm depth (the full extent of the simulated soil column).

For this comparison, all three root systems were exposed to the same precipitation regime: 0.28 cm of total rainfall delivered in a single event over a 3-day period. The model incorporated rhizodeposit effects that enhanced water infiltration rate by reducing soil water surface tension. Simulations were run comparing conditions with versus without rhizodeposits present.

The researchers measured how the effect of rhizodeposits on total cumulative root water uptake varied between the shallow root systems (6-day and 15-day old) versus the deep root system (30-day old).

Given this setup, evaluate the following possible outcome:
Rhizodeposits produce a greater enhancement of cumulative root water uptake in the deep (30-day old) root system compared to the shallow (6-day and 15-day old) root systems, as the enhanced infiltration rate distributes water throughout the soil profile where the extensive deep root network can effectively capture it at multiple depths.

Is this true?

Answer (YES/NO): NO